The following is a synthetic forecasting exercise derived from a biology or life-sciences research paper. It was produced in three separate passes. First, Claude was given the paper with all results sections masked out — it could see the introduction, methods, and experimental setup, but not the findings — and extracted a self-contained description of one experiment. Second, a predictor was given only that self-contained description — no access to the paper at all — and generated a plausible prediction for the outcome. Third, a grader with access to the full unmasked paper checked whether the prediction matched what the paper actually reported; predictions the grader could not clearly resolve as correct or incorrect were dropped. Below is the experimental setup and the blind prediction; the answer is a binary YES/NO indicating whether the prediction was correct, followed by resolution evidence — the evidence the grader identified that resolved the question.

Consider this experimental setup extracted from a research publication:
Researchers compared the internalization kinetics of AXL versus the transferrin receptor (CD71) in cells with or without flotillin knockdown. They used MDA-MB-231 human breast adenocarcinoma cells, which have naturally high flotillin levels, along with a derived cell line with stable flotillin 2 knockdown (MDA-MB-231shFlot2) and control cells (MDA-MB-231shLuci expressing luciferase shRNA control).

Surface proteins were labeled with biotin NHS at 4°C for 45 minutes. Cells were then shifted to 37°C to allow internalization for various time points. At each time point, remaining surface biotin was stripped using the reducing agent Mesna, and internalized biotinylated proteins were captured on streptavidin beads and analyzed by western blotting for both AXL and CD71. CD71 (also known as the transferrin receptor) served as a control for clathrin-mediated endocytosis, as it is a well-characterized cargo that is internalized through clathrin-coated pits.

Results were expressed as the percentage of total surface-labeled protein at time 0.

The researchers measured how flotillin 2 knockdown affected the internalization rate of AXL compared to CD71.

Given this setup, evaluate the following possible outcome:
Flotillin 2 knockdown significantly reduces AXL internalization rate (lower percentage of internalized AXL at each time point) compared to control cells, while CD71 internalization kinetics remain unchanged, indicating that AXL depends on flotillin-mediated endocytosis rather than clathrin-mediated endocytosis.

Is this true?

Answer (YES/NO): YES